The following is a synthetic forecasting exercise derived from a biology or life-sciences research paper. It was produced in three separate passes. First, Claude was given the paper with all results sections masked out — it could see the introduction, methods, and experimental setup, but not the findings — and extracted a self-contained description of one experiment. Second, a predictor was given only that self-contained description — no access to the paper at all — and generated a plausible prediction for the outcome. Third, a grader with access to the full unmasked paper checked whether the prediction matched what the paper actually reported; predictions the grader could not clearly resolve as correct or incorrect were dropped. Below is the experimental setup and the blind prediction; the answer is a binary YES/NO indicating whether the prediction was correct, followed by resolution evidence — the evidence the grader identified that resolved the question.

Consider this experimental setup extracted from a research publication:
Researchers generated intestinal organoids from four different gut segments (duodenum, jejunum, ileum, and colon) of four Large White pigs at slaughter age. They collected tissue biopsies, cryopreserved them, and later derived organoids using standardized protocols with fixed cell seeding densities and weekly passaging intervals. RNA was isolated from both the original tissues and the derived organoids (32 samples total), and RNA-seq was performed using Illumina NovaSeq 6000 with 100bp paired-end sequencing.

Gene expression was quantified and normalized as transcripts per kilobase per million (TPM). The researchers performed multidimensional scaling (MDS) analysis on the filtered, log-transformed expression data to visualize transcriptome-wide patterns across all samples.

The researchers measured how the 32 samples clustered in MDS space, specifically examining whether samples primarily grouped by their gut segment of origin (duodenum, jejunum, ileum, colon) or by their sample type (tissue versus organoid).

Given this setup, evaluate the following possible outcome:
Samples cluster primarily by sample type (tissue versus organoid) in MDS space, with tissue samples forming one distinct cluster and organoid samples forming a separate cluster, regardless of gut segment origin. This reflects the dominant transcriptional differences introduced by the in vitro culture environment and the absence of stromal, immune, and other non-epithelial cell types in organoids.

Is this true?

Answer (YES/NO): YES